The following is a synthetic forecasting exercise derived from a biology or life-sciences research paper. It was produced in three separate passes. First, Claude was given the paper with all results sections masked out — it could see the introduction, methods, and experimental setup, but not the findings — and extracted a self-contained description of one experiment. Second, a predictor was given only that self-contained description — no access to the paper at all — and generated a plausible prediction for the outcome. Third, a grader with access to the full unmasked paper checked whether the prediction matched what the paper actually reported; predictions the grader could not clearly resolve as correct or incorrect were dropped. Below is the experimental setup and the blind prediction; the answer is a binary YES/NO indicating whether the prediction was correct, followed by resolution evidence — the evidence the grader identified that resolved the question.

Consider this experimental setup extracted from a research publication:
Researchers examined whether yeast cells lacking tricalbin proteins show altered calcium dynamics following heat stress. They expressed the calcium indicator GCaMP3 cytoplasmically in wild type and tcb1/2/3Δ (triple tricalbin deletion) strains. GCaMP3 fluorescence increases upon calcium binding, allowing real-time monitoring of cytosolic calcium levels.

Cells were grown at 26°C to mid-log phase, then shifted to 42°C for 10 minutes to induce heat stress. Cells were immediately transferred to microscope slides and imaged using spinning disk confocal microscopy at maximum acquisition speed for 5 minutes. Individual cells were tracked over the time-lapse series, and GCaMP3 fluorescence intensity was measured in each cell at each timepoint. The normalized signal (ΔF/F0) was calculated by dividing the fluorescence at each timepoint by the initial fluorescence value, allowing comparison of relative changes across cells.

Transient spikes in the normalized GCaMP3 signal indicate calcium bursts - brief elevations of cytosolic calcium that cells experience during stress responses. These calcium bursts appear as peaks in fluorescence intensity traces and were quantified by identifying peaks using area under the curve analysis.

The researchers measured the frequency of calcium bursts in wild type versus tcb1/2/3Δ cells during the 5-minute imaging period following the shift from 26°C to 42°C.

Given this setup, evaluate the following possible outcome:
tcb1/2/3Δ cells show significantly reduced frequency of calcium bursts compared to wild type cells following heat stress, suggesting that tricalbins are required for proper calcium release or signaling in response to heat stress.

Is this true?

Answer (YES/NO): NO